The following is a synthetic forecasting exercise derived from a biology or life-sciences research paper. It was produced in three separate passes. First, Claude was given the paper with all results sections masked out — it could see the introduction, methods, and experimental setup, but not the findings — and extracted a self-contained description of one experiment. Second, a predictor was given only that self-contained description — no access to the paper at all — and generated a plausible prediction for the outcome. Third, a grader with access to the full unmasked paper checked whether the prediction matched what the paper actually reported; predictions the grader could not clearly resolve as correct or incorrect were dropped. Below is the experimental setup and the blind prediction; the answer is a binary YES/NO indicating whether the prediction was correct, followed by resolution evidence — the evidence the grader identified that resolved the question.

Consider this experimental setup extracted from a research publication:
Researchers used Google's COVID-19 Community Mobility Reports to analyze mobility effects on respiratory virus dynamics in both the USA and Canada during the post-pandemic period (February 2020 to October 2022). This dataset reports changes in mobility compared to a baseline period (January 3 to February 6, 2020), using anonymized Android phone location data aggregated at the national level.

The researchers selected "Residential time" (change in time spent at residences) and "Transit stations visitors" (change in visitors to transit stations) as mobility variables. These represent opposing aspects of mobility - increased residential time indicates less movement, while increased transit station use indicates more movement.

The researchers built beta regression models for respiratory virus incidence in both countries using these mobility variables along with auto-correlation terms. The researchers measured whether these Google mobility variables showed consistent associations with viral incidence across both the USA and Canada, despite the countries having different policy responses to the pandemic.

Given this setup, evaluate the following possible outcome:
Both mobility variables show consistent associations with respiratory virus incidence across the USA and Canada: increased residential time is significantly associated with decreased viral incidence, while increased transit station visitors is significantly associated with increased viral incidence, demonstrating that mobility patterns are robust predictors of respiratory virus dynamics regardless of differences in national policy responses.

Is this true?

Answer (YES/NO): YES